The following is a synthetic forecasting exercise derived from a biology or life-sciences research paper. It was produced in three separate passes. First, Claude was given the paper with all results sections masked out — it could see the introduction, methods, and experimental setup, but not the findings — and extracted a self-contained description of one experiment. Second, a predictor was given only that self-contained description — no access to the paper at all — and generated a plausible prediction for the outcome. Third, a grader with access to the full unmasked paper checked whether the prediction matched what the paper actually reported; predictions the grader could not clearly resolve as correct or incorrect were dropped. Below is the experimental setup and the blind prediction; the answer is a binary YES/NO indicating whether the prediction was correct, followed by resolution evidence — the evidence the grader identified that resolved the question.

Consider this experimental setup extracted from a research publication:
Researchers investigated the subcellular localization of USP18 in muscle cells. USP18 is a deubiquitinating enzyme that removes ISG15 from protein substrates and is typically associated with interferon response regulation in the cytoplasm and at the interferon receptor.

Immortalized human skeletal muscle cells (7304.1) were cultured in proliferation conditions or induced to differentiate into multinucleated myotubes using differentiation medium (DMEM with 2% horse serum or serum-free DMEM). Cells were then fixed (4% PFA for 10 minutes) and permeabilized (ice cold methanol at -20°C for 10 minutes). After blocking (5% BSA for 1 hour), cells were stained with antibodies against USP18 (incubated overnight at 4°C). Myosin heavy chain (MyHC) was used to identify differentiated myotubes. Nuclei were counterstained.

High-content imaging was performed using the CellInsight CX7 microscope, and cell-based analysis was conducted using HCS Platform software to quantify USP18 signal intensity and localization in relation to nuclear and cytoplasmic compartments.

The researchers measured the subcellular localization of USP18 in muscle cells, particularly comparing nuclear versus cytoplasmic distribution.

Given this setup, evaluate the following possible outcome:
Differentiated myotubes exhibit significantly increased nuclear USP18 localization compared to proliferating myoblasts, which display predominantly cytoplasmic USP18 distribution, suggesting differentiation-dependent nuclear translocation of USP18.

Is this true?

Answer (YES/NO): YES